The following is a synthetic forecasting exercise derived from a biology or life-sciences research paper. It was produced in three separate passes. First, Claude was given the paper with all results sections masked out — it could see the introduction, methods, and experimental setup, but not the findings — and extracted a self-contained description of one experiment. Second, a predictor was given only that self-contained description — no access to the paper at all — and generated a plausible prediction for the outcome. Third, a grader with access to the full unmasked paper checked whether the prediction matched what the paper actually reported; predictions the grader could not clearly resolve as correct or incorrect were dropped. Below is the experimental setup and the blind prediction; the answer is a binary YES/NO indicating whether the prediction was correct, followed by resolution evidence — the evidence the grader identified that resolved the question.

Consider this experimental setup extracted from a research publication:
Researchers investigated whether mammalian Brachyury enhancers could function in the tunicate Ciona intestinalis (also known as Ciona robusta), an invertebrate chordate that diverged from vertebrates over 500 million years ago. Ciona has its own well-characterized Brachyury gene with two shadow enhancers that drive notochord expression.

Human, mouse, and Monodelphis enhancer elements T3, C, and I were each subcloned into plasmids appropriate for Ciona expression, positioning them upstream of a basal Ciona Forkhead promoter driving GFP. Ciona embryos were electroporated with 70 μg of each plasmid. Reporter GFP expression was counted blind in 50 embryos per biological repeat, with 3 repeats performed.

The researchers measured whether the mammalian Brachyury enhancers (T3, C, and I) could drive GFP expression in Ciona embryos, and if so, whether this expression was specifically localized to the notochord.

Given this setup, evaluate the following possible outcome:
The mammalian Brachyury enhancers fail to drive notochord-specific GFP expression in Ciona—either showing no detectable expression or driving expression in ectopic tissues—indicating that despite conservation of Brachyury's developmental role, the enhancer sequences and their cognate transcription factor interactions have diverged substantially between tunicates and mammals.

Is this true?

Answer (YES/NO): NO